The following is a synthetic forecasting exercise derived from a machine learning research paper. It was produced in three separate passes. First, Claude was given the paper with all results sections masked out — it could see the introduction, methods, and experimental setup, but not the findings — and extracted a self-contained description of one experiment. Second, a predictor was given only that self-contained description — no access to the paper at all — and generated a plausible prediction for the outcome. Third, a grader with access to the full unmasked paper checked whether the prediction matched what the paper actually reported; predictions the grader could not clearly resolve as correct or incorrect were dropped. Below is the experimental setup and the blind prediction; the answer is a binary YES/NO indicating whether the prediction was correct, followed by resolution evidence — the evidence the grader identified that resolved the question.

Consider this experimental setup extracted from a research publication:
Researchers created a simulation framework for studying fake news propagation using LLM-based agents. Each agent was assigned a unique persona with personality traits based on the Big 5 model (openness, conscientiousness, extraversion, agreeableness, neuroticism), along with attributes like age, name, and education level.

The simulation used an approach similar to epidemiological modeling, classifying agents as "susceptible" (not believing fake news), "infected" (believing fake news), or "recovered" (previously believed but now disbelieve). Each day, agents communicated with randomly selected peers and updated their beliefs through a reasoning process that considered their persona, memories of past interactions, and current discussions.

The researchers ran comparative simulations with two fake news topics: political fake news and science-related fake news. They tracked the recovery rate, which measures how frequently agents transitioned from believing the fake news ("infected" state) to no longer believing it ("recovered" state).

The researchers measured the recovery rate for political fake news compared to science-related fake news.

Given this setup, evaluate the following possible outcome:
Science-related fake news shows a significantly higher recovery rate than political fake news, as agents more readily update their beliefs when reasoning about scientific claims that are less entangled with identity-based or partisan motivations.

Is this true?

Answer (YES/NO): YES